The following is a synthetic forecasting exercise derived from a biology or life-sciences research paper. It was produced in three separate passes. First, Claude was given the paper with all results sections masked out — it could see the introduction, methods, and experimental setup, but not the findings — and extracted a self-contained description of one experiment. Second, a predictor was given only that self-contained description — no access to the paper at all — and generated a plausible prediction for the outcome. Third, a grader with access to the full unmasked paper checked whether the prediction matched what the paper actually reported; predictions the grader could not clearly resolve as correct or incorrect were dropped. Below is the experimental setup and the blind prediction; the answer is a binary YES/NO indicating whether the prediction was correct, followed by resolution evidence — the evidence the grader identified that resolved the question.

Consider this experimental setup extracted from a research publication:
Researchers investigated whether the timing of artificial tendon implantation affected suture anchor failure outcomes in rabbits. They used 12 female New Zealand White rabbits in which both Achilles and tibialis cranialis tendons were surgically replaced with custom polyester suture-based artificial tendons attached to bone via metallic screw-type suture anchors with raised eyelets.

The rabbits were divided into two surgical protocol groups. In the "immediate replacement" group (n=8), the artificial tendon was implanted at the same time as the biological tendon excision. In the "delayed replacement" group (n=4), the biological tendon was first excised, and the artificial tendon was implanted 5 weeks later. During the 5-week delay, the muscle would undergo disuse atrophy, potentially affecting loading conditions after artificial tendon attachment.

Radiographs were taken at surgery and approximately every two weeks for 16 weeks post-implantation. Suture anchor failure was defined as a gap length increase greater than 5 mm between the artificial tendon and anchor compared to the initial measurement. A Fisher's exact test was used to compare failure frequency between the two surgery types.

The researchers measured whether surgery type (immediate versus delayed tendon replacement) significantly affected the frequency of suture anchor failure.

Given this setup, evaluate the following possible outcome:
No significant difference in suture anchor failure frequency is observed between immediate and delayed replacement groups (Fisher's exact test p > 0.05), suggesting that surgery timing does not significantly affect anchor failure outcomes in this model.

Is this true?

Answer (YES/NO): YES